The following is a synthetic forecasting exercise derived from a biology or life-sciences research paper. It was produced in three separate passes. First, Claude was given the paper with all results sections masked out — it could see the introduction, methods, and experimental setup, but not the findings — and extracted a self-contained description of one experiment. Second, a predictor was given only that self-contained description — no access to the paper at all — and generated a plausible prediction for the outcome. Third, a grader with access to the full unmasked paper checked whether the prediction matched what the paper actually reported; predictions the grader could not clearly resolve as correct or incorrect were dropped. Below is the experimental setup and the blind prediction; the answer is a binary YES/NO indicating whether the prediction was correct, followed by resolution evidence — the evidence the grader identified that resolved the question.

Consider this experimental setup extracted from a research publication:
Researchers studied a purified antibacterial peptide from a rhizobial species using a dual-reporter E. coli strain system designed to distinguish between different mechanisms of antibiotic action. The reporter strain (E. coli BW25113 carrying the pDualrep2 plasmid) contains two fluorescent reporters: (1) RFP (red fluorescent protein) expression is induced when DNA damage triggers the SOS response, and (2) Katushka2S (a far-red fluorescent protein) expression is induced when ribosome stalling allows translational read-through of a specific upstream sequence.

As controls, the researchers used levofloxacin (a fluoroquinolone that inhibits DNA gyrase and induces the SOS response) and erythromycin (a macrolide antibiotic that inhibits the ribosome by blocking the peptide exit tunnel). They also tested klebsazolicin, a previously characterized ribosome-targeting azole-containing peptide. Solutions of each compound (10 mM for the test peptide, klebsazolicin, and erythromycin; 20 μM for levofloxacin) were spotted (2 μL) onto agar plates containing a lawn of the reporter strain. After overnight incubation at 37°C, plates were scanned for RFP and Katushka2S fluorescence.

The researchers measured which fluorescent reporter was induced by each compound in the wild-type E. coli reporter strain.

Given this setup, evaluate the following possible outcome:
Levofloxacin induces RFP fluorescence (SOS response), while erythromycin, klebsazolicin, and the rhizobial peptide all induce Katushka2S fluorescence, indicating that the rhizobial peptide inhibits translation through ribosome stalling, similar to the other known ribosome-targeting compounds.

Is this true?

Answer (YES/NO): YES